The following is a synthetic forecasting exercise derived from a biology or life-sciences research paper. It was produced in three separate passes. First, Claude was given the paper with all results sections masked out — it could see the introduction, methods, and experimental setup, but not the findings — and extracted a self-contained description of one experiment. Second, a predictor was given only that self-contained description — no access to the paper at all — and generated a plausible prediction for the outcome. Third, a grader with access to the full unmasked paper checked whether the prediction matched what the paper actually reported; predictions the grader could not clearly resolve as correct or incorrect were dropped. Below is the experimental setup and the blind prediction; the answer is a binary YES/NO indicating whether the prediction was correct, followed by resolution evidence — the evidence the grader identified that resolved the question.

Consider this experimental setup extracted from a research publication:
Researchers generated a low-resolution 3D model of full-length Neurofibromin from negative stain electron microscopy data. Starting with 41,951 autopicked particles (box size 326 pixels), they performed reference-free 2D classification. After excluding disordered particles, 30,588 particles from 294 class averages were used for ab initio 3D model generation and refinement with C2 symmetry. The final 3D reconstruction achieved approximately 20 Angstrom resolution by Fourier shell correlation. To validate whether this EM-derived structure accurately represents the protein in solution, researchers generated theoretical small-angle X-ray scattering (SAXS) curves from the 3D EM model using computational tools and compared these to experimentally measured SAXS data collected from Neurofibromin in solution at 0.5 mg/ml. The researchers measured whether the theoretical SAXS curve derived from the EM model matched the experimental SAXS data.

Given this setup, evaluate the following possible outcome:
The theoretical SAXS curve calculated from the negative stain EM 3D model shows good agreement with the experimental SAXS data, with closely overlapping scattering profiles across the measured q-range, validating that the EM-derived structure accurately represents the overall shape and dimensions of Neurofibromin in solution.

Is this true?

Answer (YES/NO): YES